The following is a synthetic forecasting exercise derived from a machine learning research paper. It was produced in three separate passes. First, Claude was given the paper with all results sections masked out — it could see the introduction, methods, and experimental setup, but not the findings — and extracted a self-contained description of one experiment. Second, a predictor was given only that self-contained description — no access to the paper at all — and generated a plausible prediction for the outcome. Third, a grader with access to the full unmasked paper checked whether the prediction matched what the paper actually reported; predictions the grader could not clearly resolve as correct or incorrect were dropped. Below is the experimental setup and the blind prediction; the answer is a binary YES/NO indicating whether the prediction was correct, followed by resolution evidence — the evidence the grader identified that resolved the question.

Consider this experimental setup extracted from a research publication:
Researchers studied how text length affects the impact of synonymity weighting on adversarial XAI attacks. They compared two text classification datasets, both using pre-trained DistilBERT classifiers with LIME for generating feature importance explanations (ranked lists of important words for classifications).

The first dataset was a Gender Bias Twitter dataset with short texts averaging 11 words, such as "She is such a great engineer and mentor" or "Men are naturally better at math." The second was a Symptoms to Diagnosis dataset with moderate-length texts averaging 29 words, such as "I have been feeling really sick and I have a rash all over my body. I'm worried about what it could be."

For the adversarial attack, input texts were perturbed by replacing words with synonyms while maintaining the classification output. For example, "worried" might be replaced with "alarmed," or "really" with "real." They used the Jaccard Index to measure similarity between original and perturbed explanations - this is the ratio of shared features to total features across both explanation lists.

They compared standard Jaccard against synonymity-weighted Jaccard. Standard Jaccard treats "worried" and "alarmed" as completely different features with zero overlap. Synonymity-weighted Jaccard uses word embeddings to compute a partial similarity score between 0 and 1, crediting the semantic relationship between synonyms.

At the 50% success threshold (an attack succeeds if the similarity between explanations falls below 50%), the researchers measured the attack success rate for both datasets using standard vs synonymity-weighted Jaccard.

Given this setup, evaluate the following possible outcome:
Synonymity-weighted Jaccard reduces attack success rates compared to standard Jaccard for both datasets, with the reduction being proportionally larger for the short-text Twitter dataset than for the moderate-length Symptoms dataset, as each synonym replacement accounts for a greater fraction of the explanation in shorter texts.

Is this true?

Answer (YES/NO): YES